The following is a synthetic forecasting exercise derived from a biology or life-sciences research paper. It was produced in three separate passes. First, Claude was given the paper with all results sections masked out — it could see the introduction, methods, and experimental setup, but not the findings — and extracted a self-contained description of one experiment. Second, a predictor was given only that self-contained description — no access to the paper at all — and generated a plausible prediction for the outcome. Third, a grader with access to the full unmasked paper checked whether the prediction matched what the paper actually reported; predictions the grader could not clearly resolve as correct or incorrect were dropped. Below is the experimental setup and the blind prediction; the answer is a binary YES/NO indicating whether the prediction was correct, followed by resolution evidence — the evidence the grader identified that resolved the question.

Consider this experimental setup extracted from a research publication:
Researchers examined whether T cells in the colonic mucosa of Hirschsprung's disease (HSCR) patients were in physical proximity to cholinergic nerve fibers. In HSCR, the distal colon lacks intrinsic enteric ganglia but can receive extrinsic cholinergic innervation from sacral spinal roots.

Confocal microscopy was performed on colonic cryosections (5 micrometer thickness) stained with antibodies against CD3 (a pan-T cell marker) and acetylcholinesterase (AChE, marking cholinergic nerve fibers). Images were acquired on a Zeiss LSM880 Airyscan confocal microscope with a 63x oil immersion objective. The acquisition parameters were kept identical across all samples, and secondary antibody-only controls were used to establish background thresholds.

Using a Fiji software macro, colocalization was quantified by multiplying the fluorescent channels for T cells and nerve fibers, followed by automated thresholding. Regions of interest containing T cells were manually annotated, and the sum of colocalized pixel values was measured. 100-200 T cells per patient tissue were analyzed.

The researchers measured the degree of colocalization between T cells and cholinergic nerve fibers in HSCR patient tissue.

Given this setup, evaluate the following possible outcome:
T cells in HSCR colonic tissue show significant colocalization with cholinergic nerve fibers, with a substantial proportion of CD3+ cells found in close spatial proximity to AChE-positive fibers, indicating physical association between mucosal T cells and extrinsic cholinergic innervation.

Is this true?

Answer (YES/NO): NO